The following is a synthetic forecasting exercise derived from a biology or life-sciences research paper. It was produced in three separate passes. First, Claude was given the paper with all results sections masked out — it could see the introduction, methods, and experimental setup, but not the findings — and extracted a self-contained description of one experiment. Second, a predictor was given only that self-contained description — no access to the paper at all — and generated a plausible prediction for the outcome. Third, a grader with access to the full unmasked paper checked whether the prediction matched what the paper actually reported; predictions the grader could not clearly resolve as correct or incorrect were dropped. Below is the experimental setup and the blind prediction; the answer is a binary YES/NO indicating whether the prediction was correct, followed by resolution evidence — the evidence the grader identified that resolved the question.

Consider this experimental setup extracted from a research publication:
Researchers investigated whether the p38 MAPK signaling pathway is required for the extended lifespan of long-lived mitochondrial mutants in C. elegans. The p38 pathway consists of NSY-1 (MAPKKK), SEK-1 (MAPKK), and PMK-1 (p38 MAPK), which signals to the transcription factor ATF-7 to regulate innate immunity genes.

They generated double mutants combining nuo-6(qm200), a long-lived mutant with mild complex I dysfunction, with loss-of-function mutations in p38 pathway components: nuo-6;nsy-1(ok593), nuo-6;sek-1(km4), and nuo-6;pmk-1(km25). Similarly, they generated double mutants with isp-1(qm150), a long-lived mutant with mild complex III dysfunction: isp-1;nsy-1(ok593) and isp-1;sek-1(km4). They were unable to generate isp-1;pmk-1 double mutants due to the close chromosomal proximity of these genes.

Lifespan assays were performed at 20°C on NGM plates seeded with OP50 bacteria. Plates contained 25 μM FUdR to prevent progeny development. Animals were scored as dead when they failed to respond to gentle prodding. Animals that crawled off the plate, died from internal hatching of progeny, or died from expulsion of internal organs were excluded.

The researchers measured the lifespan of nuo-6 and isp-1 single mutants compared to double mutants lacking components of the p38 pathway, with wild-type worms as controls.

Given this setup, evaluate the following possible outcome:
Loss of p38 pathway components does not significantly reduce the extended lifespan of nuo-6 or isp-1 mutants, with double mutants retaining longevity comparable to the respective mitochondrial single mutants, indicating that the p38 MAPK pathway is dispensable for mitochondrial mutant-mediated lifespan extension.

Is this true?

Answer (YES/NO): NO